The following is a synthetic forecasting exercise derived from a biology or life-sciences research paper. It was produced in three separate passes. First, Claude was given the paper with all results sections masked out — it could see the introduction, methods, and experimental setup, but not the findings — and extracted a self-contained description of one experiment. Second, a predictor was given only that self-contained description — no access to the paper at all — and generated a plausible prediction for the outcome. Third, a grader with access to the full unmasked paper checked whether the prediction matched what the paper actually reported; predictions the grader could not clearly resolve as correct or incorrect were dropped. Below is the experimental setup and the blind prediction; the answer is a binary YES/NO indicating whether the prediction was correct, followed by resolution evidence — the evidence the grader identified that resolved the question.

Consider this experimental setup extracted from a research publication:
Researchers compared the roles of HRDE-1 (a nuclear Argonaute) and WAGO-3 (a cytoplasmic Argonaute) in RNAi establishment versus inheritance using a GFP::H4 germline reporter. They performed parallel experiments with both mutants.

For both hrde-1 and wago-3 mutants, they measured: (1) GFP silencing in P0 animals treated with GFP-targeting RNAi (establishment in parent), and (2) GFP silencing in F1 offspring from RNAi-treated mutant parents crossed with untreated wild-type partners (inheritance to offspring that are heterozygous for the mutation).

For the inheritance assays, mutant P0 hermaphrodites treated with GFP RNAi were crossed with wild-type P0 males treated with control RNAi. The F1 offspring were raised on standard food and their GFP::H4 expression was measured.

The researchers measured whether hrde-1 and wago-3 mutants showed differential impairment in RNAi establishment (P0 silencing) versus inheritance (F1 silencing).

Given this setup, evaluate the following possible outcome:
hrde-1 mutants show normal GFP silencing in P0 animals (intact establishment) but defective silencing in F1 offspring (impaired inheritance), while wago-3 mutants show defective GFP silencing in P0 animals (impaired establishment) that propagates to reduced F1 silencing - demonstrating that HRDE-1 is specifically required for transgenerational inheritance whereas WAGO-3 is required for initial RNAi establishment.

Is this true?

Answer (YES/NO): NO